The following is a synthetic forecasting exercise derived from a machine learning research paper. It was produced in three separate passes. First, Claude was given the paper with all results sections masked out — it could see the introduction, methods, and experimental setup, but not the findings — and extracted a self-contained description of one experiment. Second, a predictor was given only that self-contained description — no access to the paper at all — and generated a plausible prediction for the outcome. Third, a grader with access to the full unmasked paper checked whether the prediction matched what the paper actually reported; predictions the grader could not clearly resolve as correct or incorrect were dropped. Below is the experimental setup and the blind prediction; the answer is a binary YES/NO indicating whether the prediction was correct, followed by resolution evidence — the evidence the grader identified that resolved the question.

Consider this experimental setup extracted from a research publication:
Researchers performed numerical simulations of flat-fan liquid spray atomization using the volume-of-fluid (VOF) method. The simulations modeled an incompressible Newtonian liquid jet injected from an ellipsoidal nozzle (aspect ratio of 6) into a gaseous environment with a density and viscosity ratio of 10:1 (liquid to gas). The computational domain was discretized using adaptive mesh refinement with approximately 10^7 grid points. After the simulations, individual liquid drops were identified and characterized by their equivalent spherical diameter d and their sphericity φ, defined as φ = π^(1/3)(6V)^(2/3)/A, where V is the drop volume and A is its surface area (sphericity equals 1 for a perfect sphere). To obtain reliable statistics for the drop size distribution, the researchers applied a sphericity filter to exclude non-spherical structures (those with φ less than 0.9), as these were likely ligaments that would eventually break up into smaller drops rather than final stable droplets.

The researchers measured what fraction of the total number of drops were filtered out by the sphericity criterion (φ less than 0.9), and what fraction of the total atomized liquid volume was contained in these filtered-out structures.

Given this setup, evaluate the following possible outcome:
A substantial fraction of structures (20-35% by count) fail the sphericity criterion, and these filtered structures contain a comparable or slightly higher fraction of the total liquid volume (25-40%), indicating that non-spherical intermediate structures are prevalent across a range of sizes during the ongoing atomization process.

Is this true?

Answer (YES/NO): NO